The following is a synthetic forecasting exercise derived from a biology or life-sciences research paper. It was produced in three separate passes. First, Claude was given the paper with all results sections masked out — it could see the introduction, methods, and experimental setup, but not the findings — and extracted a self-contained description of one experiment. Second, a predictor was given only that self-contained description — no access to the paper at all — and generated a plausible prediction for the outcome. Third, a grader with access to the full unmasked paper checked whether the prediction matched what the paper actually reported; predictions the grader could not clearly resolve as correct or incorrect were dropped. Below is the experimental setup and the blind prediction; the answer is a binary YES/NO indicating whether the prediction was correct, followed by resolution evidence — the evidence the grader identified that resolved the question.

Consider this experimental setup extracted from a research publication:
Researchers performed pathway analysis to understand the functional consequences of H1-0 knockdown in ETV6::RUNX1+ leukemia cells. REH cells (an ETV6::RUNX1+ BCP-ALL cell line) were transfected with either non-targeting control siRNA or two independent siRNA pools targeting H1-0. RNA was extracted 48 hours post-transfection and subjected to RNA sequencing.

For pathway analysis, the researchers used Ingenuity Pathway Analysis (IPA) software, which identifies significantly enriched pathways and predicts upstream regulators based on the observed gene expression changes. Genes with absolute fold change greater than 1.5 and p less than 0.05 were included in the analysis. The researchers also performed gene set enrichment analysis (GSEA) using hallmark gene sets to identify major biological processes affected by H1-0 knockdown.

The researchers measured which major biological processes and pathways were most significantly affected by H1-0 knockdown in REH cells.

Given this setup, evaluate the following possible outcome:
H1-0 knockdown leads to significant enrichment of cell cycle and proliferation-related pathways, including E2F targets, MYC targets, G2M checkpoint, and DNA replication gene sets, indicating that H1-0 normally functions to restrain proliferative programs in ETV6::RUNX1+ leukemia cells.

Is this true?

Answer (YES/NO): NO